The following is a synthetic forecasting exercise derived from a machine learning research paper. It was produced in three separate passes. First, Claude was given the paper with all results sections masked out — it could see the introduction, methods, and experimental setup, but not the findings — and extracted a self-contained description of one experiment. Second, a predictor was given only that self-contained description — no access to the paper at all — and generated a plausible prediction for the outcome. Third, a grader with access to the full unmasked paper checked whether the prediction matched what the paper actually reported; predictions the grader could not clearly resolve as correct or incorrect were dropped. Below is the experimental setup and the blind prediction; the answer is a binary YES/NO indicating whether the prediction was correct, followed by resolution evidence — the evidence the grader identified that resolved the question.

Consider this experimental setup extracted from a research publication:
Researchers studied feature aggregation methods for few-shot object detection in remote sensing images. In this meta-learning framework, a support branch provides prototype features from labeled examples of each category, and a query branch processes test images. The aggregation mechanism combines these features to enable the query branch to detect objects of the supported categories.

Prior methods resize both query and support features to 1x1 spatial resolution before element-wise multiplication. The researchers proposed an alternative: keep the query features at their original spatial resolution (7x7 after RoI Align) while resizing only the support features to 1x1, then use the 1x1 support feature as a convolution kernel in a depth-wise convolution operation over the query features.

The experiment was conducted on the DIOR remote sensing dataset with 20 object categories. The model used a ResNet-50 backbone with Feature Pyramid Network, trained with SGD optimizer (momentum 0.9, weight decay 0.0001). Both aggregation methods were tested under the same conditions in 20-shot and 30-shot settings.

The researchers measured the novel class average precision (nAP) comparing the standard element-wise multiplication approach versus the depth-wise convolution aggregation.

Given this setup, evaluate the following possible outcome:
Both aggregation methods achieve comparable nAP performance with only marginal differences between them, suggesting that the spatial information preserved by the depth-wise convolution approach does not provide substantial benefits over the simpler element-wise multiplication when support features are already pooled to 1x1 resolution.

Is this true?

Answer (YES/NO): YES